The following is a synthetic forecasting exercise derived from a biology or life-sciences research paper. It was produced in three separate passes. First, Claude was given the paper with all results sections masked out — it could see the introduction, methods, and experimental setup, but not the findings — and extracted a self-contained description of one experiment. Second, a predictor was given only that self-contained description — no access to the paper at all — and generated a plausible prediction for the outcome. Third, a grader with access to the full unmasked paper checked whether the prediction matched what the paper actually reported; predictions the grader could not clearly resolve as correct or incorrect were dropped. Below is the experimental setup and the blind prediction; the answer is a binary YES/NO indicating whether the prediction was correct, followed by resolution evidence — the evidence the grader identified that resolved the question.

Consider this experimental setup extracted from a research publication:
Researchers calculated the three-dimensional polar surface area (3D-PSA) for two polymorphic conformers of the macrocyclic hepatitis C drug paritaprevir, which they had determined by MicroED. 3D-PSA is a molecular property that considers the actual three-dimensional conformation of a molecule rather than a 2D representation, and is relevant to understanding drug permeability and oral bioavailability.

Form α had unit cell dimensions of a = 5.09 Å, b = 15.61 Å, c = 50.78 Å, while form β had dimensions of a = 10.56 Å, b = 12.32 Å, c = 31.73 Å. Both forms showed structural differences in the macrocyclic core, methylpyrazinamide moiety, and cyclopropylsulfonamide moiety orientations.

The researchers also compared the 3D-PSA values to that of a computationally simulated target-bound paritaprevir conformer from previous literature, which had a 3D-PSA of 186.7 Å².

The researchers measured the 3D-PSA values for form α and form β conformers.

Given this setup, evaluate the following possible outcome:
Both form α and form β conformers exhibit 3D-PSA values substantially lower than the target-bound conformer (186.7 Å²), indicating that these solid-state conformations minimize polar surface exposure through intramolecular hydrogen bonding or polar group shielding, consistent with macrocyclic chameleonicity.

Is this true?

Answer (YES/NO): NO